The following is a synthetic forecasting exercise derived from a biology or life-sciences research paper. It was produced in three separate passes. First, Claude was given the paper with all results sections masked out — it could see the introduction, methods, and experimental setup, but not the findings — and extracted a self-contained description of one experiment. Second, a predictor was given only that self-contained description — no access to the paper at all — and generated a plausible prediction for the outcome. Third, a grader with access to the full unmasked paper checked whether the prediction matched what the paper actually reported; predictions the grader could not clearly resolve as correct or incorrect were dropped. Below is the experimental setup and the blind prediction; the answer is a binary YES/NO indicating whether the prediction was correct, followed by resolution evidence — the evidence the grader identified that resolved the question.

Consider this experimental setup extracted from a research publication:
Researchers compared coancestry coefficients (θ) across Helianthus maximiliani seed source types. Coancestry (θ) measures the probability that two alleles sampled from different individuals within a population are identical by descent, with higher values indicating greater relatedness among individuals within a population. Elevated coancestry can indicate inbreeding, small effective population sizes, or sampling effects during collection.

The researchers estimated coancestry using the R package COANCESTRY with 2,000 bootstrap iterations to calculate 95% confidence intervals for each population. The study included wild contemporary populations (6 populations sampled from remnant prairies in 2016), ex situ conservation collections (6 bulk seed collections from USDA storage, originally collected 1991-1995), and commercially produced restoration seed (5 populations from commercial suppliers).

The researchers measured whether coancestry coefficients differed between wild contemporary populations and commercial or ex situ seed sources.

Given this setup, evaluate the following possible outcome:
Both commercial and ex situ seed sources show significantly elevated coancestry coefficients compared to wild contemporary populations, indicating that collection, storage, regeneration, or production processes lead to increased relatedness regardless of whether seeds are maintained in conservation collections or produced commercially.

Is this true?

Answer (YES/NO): NO